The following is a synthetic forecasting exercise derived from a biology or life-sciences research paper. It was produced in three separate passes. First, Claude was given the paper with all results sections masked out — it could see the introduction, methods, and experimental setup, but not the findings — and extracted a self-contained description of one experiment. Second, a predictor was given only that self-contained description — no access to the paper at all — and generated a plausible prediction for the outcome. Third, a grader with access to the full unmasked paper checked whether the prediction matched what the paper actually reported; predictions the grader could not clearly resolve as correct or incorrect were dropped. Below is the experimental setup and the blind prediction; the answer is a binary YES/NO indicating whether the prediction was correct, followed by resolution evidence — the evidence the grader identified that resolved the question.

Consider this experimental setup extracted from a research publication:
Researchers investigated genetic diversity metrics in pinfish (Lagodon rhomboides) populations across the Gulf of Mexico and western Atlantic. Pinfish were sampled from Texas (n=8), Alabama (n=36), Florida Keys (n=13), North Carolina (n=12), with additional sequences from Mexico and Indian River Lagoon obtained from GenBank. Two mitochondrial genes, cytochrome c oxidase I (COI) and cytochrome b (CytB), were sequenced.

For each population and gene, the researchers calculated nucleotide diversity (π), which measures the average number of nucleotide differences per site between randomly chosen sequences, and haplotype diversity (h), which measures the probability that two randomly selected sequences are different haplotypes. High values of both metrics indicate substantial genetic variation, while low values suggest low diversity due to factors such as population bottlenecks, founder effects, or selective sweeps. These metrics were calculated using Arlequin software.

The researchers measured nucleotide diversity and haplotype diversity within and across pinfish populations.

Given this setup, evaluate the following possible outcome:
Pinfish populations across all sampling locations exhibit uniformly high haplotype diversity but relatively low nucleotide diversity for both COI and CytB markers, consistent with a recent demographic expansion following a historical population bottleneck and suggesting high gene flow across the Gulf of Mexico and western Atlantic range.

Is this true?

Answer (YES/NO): NO